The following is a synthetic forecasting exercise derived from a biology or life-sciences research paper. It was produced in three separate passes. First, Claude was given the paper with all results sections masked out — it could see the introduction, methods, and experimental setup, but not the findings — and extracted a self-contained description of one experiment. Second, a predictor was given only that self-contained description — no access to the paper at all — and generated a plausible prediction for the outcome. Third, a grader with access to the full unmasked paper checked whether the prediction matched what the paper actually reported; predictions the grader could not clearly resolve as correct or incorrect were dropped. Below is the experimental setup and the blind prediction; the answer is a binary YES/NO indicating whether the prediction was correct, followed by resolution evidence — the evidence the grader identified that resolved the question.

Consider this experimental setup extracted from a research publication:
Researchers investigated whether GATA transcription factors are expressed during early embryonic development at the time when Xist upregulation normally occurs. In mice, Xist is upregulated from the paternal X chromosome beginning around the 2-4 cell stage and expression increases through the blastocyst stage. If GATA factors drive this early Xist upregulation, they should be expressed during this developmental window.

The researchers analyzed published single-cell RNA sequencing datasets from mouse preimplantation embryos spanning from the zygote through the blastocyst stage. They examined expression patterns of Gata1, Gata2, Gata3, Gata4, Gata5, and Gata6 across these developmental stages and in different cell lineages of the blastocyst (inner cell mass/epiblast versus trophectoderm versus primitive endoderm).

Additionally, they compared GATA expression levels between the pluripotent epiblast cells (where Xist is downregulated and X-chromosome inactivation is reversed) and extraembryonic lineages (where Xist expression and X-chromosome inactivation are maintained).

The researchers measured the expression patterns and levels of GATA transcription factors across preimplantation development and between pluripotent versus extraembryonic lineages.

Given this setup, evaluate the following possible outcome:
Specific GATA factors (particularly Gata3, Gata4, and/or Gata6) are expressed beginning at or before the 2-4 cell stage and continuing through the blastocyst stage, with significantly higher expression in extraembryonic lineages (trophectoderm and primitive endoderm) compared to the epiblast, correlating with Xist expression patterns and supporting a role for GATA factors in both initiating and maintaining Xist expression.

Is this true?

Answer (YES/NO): YES